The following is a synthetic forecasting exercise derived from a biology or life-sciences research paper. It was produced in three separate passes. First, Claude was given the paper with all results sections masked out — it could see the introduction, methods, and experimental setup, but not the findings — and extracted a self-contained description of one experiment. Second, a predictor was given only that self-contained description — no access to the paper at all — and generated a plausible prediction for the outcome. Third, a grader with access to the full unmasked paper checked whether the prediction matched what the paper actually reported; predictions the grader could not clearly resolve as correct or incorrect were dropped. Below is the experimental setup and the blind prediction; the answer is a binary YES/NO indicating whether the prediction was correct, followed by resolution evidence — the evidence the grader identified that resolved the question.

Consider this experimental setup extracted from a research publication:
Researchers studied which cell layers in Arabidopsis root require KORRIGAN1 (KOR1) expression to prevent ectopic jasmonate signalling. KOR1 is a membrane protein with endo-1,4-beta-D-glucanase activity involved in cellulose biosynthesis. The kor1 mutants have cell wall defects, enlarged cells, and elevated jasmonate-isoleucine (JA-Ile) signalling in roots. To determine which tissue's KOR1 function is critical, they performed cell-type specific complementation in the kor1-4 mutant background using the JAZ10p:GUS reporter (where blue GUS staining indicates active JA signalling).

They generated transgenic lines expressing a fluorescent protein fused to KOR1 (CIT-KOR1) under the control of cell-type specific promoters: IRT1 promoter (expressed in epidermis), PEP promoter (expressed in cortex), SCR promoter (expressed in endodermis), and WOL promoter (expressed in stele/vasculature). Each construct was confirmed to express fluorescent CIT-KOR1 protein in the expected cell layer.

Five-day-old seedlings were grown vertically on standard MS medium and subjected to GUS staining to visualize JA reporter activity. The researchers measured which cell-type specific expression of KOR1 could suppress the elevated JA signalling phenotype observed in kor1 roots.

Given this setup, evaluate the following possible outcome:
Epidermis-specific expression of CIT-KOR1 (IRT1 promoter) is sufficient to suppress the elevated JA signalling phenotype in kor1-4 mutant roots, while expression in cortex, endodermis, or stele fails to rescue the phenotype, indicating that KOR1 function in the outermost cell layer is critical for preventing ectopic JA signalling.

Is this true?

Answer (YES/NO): NO